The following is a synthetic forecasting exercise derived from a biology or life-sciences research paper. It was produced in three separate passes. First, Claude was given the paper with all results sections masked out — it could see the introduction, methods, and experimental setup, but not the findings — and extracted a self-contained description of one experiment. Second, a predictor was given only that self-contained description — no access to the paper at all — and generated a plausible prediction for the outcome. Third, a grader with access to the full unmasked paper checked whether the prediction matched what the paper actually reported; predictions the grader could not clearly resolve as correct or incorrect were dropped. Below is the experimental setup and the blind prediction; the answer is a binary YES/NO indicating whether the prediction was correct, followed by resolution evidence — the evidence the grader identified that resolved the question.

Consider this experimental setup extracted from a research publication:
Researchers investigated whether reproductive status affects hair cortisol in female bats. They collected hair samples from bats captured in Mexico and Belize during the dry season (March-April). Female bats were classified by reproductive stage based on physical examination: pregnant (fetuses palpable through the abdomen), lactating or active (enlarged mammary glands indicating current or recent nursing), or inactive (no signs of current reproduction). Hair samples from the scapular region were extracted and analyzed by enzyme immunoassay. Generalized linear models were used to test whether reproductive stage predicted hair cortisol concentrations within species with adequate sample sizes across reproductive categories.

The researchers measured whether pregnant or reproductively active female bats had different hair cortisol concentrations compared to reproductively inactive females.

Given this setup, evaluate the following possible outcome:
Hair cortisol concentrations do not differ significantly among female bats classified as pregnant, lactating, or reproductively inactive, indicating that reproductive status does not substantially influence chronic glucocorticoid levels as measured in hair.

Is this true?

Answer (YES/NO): YES